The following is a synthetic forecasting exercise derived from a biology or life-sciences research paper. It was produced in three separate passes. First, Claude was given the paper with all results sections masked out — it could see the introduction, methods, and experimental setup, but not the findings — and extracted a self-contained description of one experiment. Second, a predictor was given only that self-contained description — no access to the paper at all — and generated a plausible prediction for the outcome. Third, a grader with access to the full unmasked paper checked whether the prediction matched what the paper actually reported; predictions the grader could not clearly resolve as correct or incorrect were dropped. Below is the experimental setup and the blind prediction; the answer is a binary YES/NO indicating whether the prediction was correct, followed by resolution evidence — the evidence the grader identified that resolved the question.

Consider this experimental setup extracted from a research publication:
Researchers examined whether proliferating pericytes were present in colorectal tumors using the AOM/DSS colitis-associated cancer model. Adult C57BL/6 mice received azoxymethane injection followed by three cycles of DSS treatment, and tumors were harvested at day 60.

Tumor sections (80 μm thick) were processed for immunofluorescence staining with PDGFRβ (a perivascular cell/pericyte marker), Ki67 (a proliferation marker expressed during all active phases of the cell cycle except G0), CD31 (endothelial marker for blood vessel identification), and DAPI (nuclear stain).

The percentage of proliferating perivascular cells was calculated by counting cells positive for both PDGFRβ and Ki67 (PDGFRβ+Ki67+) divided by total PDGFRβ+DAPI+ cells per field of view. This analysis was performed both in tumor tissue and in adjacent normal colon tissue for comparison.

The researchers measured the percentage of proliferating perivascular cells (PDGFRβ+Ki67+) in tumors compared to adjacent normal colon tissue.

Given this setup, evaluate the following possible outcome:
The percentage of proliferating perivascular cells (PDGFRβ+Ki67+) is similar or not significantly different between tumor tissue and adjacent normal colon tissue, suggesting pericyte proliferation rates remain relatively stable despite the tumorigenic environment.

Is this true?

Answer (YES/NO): NO